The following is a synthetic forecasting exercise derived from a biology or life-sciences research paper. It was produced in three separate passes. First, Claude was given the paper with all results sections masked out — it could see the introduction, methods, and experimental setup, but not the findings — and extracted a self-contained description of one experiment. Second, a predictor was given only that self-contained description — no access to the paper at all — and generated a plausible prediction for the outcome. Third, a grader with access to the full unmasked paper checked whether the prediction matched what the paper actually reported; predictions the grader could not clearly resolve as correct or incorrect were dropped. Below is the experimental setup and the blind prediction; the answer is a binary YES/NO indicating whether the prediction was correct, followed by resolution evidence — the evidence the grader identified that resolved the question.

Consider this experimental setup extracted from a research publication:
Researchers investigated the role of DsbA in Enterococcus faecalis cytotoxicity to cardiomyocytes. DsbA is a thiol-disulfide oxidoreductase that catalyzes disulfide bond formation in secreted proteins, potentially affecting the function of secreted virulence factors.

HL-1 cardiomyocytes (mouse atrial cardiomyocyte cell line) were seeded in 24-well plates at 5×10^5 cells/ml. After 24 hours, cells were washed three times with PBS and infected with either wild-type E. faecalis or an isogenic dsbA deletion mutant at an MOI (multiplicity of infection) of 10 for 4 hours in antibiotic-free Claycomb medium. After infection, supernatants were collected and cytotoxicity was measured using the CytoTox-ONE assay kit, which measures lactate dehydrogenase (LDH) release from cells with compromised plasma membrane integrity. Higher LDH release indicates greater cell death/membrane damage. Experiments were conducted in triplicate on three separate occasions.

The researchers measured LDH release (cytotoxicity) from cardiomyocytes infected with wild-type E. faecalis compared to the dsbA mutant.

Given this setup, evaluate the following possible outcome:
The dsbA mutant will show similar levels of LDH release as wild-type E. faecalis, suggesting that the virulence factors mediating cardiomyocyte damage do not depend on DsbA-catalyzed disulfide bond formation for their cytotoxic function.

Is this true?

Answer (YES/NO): NO